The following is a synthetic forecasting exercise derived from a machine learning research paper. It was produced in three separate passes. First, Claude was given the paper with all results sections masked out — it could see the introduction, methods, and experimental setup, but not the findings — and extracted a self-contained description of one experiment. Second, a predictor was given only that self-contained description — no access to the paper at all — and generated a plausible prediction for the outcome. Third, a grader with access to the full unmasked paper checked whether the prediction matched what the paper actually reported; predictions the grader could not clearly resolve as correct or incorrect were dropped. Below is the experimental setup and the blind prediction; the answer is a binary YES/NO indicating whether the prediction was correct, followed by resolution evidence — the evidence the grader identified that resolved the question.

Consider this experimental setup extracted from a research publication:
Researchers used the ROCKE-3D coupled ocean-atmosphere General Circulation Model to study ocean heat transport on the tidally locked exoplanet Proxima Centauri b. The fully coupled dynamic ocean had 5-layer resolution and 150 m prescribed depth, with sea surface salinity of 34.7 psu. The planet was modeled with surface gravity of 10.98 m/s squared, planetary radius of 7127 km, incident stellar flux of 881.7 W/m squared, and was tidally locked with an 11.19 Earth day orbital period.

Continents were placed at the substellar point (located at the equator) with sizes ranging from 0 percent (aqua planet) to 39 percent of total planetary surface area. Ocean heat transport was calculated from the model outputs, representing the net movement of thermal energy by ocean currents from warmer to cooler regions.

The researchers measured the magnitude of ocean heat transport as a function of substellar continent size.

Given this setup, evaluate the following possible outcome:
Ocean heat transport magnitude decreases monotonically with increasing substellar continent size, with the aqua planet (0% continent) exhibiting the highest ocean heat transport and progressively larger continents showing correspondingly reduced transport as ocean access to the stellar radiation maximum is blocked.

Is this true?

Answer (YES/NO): YES